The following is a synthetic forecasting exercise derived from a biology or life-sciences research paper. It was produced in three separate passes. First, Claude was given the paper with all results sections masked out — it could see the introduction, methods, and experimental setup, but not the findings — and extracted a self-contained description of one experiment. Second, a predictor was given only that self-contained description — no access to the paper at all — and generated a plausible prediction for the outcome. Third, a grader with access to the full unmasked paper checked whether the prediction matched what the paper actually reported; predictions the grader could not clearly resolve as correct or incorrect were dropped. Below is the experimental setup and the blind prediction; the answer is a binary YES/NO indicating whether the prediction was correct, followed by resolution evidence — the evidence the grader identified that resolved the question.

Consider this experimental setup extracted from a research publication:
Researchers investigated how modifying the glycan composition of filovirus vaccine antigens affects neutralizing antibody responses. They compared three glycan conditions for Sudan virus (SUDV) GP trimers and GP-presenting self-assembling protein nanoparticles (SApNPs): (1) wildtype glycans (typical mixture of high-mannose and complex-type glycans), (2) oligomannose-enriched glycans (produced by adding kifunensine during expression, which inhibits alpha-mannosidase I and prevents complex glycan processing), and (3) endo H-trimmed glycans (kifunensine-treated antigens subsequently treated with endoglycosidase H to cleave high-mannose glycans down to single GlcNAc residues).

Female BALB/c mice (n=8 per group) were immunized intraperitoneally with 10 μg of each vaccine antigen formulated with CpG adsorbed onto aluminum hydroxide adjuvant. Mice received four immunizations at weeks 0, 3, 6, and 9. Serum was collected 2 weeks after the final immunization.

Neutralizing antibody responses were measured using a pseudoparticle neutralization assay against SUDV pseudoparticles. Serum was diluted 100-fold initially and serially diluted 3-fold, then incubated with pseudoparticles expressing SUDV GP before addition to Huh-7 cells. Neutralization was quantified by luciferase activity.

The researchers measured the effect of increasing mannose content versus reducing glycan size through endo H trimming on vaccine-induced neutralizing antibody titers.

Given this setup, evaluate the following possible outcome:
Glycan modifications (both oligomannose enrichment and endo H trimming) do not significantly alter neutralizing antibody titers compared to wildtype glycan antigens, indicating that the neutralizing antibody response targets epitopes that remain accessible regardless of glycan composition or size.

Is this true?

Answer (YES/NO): NO